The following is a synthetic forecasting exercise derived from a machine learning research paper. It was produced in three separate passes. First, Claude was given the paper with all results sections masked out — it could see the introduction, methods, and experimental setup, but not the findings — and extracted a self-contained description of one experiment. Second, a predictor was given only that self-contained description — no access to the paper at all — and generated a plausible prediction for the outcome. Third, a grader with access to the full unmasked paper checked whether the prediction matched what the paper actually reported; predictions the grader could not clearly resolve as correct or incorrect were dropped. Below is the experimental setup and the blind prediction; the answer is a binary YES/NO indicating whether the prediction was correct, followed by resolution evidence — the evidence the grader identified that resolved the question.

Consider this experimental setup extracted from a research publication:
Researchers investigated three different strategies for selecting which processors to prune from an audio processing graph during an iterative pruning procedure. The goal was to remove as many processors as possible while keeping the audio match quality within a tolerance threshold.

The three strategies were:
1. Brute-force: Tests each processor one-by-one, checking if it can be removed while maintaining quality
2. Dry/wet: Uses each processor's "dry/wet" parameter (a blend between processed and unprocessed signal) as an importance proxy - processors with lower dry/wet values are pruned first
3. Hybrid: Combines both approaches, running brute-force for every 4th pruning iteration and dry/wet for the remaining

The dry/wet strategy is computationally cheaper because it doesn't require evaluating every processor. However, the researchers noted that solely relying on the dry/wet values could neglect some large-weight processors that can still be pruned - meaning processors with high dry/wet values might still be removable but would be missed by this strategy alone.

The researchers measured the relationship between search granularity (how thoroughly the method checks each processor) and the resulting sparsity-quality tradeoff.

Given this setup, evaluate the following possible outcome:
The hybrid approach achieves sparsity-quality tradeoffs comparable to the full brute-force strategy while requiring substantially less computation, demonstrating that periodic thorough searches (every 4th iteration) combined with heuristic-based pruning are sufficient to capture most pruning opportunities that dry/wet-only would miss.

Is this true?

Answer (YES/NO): NO